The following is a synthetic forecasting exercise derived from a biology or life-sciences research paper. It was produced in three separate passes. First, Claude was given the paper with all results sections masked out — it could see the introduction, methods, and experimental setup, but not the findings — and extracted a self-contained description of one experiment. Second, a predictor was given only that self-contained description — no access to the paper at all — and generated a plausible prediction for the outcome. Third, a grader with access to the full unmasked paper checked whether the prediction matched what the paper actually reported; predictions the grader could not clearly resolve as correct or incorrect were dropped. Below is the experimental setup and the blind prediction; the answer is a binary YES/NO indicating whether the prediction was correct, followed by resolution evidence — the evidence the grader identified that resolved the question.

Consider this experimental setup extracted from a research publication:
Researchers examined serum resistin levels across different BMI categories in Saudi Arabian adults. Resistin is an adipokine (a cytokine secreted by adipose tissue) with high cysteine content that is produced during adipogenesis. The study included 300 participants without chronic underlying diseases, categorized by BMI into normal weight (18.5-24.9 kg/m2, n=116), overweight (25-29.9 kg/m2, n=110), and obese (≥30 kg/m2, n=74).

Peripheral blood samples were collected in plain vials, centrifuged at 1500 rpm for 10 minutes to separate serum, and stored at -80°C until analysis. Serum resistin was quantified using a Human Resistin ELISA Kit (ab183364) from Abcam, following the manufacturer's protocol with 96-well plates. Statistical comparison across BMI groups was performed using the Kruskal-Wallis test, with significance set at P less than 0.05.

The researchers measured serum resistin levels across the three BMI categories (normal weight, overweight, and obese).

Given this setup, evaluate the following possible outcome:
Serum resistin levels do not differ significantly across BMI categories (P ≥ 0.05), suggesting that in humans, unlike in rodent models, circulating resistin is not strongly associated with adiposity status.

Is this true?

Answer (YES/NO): NO